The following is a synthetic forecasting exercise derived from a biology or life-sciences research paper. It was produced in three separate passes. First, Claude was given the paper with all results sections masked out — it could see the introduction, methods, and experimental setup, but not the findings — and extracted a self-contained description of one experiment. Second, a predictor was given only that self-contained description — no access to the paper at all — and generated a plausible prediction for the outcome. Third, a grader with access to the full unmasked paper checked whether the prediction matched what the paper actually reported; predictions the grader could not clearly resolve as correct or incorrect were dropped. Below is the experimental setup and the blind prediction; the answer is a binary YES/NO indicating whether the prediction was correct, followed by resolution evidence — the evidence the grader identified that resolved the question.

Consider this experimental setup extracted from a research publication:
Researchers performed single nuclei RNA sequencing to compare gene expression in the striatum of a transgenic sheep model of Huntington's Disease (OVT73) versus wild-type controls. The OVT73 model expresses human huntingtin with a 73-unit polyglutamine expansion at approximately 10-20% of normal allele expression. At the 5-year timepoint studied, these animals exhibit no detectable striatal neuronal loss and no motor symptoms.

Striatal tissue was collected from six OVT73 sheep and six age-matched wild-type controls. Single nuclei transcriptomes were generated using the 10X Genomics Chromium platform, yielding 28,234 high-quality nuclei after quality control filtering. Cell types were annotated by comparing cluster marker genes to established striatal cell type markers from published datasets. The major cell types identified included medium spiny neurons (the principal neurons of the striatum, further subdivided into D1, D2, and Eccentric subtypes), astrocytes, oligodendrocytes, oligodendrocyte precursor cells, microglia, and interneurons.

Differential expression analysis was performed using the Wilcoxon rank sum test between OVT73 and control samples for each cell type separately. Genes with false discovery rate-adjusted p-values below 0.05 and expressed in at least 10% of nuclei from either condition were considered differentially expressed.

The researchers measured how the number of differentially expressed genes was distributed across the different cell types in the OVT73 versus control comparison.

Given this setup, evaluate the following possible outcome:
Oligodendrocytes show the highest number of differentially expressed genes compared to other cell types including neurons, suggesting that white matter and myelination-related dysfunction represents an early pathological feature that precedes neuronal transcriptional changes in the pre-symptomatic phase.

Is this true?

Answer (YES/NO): NO